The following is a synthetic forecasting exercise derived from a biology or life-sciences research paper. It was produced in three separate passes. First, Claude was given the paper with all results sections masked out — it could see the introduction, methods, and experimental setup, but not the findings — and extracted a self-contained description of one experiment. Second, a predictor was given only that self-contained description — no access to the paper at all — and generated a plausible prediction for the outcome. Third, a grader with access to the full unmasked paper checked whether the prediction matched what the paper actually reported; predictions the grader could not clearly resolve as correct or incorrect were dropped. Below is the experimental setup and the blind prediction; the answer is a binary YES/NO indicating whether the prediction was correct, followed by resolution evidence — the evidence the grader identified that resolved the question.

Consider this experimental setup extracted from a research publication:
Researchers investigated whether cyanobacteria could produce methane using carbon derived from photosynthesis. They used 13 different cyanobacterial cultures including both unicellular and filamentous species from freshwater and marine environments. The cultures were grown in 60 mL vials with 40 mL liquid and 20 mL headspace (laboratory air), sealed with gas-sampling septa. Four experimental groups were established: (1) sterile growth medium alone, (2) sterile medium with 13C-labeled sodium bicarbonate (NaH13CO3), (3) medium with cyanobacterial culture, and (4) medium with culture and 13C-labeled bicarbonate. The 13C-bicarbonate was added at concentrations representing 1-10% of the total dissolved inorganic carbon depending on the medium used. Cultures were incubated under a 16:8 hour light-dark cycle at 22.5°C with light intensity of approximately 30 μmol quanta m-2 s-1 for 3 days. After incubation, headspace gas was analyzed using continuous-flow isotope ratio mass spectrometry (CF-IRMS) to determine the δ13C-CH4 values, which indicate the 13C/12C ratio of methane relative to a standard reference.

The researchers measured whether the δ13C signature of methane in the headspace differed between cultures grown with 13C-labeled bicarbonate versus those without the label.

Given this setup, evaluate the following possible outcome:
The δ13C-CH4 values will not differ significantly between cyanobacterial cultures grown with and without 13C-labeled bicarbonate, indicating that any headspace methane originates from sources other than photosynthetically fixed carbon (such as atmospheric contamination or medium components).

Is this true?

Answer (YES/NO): NO